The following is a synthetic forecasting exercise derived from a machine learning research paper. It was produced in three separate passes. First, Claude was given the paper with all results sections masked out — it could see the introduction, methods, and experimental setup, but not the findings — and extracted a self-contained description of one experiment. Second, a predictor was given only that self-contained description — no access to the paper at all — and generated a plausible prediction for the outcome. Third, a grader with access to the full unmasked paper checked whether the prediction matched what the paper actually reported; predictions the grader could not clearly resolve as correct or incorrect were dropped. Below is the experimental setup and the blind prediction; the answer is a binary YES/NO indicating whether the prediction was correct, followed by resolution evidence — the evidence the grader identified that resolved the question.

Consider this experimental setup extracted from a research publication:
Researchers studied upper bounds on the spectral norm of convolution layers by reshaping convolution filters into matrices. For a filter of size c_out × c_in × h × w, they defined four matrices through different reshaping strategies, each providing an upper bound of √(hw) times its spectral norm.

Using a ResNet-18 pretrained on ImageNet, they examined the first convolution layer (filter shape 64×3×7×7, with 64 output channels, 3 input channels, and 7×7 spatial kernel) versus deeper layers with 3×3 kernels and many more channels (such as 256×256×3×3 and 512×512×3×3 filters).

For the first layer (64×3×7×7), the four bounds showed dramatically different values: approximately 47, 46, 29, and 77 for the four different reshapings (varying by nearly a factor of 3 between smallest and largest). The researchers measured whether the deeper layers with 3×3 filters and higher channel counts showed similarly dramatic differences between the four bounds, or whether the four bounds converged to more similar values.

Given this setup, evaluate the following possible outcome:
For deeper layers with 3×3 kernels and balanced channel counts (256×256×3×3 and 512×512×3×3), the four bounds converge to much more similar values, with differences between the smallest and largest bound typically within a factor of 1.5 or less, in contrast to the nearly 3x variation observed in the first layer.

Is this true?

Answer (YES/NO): YES